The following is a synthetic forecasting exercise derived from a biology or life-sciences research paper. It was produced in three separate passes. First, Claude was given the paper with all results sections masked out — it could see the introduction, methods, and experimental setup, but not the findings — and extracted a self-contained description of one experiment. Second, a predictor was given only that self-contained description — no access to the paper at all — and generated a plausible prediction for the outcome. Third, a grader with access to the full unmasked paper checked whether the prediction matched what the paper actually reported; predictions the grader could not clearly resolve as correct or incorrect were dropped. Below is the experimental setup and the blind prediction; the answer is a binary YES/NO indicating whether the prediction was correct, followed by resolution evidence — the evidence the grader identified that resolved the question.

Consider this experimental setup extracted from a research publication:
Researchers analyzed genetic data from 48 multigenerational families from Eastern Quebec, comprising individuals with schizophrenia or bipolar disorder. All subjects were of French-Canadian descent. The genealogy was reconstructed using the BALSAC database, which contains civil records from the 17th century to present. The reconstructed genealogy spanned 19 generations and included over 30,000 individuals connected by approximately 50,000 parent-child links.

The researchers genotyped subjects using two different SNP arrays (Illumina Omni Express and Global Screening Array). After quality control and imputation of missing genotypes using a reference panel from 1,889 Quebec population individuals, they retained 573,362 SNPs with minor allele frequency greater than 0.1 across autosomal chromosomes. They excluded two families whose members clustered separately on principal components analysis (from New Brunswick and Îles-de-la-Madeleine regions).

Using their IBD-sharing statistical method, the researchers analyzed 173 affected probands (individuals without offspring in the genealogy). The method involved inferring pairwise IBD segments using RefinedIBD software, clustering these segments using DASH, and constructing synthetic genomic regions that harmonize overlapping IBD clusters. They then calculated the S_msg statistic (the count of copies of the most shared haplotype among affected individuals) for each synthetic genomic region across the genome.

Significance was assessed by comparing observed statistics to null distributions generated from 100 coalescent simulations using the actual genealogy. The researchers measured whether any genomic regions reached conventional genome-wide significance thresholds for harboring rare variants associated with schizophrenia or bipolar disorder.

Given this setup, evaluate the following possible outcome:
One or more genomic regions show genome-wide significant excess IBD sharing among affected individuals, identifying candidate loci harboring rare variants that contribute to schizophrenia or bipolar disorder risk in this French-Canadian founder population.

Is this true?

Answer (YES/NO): NO